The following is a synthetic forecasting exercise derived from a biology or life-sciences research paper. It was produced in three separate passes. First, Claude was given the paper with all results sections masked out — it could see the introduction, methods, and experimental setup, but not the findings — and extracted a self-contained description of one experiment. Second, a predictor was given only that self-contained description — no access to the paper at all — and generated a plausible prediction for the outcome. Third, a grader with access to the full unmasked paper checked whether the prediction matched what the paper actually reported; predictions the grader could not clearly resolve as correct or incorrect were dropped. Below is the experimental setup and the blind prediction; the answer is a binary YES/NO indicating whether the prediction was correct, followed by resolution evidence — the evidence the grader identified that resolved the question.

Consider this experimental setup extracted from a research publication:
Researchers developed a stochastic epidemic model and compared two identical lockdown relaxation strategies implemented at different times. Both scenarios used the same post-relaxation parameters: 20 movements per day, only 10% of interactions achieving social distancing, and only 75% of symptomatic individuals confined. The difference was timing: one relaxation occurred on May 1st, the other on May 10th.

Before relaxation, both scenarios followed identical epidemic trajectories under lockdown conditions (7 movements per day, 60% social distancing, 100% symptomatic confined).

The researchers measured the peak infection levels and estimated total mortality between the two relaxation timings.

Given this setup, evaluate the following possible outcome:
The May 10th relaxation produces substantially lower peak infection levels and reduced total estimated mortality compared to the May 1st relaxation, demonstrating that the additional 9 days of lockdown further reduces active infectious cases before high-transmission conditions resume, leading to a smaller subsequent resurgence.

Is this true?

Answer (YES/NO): YES